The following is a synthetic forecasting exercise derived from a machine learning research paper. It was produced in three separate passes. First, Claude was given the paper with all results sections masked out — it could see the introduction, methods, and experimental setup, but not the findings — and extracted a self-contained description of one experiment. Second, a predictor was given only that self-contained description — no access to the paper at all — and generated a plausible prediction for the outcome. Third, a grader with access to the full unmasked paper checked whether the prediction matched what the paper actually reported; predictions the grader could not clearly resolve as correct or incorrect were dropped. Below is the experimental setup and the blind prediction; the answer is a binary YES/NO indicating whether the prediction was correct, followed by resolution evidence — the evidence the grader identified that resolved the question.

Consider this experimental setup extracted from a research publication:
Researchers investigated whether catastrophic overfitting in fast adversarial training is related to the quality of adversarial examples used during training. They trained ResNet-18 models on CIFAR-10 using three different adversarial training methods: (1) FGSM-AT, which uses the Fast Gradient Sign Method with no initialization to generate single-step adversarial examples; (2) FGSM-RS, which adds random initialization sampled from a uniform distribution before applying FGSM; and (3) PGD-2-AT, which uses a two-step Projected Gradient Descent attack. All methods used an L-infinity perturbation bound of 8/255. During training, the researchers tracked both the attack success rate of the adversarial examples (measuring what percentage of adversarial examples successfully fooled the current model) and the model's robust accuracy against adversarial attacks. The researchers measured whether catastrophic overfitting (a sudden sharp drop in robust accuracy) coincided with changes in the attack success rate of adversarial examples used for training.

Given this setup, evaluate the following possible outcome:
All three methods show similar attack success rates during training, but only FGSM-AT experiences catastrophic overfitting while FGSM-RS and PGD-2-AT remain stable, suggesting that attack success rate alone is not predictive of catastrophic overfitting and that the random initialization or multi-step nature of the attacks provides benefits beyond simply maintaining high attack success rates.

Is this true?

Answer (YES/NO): NO